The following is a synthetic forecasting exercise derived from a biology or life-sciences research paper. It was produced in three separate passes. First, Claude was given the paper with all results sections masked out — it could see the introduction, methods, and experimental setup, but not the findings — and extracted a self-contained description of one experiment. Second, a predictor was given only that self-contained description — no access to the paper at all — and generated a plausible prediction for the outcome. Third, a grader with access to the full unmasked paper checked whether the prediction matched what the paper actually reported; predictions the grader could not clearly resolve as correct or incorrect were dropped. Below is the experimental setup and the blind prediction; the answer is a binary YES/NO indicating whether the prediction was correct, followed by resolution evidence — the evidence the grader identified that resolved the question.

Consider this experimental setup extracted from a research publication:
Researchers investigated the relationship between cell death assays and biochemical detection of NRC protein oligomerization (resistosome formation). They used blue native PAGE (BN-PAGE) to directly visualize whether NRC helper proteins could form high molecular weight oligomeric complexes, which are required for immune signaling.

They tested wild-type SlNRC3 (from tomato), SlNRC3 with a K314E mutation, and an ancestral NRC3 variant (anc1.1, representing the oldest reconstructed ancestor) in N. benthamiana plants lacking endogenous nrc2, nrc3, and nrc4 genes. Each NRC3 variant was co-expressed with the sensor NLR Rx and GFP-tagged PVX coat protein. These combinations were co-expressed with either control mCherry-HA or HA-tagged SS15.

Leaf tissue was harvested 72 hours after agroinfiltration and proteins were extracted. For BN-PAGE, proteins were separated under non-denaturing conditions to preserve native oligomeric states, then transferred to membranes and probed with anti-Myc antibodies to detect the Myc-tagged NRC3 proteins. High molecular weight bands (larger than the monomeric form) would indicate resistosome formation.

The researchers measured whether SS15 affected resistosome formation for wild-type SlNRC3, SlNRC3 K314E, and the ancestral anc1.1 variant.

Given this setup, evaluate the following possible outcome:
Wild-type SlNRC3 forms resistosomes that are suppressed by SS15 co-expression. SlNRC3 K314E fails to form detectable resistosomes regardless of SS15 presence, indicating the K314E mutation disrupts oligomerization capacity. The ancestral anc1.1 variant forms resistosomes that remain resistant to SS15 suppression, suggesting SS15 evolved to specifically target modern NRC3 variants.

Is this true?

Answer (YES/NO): NO